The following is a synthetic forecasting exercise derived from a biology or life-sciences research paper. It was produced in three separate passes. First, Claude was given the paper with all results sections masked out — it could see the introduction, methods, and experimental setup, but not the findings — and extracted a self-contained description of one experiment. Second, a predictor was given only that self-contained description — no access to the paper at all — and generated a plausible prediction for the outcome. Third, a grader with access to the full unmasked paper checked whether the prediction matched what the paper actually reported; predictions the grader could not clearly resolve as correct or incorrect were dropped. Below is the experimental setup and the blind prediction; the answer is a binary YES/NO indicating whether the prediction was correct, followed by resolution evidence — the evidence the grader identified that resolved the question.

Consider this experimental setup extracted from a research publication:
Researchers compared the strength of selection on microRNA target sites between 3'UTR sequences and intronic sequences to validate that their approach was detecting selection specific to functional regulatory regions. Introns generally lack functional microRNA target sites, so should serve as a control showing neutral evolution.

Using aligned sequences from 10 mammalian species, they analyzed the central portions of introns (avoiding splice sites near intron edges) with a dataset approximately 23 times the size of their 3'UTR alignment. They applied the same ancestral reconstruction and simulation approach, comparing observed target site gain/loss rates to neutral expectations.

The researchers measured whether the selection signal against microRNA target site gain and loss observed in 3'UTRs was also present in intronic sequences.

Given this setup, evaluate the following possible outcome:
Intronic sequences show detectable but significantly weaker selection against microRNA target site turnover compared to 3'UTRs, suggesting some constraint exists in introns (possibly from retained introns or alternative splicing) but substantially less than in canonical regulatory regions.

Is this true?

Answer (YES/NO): NO